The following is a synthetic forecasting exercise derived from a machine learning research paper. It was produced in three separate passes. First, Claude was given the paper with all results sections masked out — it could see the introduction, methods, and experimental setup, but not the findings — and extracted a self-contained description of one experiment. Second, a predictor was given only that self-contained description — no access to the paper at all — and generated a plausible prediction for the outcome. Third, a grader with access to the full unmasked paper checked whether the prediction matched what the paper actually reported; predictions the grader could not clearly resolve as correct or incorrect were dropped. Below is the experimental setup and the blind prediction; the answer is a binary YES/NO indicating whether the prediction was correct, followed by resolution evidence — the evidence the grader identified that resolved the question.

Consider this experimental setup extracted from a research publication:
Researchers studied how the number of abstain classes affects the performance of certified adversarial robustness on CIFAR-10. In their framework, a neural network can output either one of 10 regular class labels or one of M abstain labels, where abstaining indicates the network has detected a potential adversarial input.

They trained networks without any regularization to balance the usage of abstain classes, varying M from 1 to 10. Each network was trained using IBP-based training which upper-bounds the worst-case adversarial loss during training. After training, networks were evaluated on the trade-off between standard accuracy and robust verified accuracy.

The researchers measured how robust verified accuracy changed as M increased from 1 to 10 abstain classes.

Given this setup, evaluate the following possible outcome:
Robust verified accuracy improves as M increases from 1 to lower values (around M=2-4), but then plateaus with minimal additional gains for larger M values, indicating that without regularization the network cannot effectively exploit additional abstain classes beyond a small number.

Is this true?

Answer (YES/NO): NO